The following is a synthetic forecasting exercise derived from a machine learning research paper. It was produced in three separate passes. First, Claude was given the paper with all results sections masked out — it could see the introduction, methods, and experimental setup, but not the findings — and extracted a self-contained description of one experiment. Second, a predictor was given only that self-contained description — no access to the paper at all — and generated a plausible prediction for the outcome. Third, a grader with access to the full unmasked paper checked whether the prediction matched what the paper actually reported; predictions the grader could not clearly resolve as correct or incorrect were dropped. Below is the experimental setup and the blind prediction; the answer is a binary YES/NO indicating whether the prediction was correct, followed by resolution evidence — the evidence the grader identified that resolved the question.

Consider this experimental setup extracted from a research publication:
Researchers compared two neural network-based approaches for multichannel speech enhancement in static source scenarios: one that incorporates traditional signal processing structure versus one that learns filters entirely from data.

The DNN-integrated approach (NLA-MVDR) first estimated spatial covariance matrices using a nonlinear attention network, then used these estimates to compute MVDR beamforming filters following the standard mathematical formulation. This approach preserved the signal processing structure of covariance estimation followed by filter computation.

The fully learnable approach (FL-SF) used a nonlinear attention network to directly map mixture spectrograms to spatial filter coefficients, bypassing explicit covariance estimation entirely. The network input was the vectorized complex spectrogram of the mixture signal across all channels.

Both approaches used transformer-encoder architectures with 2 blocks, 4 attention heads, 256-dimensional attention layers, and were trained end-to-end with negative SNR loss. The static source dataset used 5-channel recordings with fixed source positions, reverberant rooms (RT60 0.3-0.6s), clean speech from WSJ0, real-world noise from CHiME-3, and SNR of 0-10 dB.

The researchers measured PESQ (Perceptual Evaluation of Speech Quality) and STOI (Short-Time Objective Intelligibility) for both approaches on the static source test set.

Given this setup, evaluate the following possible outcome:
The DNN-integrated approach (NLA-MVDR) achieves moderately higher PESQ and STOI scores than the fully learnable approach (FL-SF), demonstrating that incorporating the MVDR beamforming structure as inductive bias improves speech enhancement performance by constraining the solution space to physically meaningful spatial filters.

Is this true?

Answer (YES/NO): YES